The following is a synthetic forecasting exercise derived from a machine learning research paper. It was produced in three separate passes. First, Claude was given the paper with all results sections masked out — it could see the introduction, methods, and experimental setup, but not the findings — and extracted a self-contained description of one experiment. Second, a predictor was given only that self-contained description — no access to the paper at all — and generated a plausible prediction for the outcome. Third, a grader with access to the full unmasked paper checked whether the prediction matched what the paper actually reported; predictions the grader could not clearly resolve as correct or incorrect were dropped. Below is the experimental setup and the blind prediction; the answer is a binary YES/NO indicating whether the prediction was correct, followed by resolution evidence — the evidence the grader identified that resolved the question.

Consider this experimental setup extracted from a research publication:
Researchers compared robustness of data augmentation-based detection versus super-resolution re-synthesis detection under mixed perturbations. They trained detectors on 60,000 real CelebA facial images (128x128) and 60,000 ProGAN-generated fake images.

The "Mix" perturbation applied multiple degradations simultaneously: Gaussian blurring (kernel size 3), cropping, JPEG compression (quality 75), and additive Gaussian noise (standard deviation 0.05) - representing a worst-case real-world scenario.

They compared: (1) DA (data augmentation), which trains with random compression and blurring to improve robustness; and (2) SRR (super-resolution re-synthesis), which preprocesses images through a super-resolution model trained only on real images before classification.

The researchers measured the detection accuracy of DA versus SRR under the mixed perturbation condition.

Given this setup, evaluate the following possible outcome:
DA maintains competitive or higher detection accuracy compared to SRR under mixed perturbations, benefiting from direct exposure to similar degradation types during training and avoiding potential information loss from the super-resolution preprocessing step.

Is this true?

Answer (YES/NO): NO